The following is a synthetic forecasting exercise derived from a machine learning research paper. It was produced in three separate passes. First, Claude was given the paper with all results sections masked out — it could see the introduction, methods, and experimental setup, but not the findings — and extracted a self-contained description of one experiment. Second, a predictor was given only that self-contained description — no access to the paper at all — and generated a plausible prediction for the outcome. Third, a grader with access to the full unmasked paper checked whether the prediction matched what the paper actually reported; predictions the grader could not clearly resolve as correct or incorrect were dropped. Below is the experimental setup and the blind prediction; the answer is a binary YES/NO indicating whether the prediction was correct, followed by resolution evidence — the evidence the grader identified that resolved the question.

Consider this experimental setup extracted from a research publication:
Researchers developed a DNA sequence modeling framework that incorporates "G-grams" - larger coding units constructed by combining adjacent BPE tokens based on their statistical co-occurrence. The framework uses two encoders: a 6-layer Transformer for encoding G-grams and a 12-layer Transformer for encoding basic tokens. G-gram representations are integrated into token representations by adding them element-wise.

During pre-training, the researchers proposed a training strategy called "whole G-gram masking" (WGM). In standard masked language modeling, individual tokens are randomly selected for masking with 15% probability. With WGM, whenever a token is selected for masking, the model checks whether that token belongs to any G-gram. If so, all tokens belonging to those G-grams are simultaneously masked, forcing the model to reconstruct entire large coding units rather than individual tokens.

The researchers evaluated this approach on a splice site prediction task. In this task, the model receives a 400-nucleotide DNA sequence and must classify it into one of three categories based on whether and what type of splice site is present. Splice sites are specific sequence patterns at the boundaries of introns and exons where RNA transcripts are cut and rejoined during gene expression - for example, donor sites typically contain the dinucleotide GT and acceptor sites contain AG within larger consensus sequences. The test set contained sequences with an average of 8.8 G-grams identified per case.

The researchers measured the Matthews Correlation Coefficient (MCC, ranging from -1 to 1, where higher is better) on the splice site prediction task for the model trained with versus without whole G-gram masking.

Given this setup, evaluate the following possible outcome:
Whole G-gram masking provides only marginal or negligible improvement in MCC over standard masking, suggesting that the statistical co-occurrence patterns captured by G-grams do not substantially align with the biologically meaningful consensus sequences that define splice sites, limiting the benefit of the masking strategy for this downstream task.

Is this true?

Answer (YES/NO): NO